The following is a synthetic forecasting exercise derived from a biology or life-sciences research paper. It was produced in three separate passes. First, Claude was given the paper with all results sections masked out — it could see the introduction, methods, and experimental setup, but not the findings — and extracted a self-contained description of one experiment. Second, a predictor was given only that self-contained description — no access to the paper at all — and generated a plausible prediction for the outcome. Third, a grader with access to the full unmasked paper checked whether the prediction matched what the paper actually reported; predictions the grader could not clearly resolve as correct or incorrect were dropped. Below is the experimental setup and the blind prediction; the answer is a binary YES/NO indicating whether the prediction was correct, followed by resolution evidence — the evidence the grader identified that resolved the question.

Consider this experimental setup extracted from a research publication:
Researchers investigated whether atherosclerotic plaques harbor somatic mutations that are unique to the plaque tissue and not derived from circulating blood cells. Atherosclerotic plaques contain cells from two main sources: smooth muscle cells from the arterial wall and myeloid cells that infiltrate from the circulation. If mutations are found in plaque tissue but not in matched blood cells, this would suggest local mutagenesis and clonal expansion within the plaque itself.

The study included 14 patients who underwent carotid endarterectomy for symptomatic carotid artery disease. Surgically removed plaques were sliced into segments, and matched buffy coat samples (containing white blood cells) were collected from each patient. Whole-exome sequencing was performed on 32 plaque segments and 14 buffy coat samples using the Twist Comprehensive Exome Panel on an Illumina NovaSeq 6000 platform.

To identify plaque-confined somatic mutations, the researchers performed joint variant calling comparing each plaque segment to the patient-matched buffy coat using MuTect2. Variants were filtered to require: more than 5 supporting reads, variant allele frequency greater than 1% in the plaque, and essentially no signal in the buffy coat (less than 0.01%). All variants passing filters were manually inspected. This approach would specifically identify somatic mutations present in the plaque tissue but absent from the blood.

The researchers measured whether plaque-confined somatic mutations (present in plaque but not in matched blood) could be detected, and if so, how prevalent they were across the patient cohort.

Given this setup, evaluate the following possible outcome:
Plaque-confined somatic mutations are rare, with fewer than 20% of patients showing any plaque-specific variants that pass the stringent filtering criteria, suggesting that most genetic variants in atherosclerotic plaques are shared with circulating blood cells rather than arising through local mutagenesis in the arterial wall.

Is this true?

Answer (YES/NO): NO